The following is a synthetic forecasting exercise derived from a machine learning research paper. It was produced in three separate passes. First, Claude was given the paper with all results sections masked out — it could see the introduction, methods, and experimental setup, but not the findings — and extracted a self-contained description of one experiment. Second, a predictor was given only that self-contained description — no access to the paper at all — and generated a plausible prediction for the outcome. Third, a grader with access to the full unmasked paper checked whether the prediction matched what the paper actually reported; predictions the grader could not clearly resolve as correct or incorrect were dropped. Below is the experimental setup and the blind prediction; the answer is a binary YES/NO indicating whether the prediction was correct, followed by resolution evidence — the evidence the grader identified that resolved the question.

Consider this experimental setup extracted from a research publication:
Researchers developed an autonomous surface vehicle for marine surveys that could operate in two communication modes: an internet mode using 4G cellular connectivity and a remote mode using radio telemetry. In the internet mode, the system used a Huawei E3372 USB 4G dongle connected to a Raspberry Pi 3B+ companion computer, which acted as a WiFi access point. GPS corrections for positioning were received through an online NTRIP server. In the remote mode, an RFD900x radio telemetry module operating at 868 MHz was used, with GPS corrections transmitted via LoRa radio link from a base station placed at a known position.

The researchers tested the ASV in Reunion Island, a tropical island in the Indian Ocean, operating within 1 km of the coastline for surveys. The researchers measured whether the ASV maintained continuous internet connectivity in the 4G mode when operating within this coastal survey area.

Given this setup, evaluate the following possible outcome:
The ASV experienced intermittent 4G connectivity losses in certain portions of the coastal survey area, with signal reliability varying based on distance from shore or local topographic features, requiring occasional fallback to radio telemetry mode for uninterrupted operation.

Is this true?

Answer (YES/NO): NO